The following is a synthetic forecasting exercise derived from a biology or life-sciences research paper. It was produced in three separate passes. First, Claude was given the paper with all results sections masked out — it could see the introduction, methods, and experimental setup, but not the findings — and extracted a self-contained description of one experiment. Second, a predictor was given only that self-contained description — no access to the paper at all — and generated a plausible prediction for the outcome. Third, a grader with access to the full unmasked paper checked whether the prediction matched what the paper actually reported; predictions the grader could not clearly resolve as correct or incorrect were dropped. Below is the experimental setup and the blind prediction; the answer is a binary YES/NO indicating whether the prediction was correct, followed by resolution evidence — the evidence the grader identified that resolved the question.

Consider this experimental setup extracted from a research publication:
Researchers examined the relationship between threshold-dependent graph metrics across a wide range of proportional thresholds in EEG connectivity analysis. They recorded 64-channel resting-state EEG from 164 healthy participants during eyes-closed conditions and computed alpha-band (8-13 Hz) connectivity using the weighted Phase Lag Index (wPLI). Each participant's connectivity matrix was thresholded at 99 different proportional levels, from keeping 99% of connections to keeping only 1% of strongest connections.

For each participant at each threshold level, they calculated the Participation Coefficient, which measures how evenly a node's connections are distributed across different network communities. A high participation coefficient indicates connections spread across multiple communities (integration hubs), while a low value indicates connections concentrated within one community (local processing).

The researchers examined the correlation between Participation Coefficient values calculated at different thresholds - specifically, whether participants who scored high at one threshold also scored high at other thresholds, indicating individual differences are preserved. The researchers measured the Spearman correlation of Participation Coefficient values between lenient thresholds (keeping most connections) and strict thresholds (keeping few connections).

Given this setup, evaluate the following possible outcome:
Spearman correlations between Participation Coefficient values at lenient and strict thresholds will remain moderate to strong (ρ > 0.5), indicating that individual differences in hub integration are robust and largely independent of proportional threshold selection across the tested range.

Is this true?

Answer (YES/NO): NO